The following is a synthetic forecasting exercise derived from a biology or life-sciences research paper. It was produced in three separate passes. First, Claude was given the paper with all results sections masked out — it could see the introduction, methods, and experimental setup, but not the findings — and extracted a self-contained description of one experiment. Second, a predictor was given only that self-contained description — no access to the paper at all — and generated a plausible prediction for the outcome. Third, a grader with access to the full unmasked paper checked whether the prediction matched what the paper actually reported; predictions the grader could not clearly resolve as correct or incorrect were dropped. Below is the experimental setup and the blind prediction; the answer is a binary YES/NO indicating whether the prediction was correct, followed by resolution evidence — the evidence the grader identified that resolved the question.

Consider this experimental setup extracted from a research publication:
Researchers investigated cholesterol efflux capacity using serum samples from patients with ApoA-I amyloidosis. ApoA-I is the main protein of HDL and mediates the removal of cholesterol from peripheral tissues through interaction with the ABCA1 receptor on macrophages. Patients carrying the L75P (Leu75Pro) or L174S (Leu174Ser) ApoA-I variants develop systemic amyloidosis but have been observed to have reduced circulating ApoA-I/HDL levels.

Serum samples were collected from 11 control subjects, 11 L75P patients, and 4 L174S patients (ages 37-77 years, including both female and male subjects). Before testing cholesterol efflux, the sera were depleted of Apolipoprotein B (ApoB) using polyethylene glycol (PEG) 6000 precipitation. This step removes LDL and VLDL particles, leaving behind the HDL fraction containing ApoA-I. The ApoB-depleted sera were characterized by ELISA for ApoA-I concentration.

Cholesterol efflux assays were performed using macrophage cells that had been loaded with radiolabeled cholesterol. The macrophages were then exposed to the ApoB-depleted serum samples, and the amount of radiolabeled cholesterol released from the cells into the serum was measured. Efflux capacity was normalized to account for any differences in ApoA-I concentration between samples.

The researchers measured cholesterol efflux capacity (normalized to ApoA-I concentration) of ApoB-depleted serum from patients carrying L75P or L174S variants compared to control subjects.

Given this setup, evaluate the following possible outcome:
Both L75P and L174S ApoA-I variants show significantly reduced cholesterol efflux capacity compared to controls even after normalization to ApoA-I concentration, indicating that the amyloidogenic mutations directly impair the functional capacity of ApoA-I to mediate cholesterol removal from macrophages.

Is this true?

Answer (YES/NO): NO